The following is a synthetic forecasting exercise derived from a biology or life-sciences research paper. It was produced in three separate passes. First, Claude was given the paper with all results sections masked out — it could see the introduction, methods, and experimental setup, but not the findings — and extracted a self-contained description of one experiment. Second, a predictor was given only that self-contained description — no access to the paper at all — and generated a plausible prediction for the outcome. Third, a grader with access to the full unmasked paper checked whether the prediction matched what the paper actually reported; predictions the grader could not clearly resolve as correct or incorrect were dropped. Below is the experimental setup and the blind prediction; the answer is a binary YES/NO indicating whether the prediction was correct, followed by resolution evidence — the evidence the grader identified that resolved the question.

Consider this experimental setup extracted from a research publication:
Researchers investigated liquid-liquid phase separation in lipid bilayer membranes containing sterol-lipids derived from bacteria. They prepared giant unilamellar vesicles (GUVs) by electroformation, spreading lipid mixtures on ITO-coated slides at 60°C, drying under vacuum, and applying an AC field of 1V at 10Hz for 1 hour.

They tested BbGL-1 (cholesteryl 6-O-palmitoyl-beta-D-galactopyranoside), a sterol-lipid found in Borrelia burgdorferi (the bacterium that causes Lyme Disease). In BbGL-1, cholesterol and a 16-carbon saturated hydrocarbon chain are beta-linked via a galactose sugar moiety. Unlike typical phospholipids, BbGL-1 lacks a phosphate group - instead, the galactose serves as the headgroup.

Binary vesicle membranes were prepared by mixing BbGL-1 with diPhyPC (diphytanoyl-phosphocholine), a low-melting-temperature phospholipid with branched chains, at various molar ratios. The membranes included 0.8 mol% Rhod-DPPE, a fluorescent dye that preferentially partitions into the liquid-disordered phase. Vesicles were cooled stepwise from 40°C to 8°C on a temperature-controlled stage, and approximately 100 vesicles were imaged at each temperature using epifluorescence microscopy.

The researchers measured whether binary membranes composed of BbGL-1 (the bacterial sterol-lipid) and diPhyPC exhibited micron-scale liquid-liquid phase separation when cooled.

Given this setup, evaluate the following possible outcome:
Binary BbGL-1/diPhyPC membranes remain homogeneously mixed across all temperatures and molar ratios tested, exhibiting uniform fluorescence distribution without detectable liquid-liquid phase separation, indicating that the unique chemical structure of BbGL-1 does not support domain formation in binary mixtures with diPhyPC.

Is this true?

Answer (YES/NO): NO